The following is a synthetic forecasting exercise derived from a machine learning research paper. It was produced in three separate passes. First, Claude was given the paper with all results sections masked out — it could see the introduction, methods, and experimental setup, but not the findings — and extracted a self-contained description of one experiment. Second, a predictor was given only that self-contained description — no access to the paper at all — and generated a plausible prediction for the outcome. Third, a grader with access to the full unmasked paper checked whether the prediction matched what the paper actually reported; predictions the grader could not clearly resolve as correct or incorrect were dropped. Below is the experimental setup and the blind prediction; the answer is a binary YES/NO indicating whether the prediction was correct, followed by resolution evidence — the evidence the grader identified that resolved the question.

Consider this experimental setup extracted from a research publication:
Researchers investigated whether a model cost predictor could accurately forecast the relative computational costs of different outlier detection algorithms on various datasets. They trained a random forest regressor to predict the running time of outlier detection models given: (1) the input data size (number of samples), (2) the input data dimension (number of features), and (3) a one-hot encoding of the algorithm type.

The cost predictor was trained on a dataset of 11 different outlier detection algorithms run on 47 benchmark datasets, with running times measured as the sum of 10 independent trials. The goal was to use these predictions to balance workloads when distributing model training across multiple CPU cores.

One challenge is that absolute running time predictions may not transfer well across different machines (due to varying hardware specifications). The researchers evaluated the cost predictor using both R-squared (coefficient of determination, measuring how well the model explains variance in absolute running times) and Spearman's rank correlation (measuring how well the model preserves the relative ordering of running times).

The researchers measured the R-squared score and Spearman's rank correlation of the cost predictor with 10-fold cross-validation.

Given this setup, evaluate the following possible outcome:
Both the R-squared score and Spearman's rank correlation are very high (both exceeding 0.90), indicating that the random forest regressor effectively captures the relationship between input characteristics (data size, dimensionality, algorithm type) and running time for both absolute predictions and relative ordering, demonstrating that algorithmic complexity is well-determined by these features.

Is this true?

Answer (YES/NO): NO